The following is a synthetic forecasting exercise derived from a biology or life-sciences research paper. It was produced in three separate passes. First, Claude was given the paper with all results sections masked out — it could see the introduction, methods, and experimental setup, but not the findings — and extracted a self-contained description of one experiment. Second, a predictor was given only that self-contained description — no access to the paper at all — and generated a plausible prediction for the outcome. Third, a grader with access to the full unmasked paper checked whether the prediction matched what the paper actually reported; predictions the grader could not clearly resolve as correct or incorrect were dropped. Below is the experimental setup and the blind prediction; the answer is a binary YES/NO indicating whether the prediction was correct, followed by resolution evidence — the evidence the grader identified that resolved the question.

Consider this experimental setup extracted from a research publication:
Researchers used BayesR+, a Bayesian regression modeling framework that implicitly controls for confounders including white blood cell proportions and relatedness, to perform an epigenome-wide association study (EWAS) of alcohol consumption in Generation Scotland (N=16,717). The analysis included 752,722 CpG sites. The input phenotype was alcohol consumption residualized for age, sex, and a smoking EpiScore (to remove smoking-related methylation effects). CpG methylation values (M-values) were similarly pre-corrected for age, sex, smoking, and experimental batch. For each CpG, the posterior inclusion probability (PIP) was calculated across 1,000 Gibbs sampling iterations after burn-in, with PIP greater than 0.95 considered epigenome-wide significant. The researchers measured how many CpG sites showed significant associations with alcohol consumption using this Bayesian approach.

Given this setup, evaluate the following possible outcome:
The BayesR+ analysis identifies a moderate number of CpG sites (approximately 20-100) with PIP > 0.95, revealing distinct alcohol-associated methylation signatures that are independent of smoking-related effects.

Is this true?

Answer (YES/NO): NO